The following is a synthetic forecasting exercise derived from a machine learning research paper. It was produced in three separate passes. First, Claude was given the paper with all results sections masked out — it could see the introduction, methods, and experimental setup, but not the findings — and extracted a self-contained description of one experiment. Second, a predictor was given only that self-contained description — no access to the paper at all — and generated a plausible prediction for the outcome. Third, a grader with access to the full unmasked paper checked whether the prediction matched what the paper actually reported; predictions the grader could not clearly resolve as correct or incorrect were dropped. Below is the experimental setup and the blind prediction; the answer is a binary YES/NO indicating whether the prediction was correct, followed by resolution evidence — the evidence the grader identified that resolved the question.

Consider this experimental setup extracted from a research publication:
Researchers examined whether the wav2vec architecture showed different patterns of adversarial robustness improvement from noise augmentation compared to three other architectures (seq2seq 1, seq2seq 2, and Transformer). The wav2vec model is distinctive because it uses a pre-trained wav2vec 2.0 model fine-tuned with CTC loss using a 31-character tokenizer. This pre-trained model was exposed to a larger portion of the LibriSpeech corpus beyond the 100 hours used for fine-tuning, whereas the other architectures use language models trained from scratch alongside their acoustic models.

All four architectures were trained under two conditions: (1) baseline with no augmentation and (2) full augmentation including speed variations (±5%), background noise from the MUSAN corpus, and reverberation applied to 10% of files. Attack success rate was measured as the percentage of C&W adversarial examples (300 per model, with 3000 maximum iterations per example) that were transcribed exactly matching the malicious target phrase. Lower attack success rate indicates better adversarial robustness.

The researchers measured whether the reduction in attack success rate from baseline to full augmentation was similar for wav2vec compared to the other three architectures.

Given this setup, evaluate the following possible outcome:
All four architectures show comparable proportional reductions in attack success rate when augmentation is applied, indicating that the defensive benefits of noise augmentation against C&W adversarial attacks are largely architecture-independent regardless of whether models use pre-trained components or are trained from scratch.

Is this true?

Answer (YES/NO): NO